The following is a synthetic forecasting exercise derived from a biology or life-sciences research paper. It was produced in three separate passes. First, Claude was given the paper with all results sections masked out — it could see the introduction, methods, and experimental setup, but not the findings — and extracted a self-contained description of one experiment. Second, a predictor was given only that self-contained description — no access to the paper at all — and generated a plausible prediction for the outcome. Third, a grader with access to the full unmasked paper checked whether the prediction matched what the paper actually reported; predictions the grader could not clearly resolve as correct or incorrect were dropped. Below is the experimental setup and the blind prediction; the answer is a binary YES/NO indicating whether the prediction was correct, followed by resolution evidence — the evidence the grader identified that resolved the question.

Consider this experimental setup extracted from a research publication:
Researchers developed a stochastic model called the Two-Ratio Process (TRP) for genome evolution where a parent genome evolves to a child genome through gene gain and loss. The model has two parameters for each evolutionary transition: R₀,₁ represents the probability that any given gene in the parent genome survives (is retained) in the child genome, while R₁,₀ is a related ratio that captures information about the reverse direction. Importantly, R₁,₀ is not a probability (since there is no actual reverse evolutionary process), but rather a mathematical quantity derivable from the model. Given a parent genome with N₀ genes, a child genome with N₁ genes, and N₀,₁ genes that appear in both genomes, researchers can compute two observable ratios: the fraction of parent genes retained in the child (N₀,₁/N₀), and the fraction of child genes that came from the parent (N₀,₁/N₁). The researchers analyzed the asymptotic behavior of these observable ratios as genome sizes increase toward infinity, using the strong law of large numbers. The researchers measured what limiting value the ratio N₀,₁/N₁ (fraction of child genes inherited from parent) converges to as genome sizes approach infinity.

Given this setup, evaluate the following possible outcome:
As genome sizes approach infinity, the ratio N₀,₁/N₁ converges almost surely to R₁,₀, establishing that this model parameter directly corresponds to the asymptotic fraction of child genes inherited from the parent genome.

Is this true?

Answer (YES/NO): YES